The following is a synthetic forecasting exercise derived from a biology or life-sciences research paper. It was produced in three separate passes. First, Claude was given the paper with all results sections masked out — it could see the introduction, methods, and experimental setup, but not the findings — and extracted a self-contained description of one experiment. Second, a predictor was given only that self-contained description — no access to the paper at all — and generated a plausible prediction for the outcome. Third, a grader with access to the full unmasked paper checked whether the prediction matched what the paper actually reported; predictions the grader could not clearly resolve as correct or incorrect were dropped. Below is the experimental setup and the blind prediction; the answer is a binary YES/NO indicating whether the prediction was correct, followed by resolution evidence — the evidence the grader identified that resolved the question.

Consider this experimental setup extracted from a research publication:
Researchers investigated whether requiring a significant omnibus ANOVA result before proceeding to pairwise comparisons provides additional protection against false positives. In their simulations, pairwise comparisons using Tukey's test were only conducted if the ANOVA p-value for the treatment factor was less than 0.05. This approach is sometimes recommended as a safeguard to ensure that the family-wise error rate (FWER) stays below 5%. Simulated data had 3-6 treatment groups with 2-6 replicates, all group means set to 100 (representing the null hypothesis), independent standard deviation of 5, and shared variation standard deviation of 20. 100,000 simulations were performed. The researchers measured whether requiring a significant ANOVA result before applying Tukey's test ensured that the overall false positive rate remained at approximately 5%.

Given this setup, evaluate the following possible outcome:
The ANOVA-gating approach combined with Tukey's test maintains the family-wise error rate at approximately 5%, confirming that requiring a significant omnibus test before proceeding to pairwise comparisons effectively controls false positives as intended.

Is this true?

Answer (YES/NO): NO